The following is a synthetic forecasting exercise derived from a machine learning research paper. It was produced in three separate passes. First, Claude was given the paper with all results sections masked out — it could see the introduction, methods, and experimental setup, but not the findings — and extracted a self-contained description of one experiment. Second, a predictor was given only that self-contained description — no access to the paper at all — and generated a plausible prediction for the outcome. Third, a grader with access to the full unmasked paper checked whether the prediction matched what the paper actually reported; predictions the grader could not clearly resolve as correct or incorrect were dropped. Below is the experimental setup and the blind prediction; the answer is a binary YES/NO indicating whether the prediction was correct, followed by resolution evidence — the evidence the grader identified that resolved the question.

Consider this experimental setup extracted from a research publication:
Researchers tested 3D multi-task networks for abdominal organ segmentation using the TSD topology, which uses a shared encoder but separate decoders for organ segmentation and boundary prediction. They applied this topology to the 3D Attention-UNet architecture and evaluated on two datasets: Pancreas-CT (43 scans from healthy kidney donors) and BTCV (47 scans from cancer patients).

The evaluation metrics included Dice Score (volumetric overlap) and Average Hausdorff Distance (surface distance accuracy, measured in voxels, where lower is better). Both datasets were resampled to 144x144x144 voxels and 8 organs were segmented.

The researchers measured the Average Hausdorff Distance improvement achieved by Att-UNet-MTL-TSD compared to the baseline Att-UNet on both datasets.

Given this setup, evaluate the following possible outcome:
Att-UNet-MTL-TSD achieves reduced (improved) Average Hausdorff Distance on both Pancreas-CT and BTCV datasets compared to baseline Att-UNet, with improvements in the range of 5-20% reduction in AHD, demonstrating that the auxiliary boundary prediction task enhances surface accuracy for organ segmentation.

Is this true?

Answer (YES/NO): NO